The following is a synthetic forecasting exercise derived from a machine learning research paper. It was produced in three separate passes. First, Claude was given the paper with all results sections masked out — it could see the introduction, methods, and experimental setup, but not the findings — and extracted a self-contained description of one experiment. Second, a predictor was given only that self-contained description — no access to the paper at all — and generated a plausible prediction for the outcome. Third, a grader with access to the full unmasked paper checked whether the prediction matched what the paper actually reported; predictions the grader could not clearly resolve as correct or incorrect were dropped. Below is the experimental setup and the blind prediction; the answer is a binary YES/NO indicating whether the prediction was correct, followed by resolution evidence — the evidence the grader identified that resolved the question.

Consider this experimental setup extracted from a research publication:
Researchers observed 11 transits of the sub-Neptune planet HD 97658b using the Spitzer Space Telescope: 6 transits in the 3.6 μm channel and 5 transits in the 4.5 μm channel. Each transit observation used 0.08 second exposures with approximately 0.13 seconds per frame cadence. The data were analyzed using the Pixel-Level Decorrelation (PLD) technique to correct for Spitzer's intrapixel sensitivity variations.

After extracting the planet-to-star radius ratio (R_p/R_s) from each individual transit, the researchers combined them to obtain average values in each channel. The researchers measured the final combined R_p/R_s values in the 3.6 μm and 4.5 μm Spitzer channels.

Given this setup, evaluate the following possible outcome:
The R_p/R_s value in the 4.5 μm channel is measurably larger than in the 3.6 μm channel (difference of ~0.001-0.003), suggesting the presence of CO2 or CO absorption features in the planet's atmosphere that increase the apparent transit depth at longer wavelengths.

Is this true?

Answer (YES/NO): YES